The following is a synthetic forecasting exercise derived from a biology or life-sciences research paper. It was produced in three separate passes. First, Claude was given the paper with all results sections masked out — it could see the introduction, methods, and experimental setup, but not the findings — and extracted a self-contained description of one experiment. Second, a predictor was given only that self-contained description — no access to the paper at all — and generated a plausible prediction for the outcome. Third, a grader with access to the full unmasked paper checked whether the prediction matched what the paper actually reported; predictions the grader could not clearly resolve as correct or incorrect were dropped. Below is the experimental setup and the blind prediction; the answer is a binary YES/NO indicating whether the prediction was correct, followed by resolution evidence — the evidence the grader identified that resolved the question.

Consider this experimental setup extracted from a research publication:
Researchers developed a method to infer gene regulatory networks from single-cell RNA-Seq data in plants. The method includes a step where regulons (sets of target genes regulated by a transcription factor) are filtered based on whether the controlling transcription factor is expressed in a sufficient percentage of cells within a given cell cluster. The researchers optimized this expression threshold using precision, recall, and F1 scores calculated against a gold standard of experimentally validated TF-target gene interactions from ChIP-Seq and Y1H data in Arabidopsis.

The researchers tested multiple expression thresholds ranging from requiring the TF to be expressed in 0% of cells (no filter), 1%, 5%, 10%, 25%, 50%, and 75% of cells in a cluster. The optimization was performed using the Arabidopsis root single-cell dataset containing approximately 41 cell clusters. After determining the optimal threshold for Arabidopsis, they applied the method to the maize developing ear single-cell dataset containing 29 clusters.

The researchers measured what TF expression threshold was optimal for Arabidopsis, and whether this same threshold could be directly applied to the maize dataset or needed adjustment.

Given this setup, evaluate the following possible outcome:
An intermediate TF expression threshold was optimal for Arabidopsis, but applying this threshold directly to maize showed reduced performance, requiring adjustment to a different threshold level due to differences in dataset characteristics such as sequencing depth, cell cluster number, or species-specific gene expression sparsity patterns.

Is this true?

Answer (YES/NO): YES